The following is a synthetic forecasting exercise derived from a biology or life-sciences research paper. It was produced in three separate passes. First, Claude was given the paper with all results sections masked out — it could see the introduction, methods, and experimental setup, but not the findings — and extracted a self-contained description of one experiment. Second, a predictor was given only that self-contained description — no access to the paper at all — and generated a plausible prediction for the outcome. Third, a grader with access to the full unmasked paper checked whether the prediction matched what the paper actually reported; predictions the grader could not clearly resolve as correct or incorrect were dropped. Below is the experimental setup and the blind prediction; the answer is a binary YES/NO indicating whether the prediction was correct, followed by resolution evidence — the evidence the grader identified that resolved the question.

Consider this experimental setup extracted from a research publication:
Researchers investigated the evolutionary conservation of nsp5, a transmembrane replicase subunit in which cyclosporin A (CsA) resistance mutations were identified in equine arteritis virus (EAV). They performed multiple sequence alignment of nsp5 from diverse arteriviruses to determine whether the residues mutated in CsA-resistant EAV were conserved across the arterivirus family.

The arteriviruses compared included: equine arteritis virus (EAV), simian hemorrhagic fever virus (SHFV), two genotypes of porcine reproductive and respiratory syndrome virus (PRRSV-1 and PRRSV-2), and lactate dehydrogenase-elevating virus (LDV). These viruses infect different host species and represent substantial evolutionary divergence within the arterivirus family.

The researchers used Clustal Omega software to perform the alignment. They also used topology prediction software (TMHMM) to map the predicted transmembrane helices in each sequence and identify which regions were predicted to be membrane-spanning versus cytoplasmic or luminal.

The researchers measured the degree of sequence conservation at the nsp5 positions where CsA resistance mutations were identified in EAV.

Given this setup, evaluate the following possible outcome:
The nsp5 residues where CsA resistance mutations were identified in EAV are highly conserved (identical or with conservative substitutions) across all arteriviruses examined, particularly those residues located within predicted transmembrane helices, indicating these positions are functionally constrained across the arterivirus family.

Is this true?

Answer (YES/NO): NO